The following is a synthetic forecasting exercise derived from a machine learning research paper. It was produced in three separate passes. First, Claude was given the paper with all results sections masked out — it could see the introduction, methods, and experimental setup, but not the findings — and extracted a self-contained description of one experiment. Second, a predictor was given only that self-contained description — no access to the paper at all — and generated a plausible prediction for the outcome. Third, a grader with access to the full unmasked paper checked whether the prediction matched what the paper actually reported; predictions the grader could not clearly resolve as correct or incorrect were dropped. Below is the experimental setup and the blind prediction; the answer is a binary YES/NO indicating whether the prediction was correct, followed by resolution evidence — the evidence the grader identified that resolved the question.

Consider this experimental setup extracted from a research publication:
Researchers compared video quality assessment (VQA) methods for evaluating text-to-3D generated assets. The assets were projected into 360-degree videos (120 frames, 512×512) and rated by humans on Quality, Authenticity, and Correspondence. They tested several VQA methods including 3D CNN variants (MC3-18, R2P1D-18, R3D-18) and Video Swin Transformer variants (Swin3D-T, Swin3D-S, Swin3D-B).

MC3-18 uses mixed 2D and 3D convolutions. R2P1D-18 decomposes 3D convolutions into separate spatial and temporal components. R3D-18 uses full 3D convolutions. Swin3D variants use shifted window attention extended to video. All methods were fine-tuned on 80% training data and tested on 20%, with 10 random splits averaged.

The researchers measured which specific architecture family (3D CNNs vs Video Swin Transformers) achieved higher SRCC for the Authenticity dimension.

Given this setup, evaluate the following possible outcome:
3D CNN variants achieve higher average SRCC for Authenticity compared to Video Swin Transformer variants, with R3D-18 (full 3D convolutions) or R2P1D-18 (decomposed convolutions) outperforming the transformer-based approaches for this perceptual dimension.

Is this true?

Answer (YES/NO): NO